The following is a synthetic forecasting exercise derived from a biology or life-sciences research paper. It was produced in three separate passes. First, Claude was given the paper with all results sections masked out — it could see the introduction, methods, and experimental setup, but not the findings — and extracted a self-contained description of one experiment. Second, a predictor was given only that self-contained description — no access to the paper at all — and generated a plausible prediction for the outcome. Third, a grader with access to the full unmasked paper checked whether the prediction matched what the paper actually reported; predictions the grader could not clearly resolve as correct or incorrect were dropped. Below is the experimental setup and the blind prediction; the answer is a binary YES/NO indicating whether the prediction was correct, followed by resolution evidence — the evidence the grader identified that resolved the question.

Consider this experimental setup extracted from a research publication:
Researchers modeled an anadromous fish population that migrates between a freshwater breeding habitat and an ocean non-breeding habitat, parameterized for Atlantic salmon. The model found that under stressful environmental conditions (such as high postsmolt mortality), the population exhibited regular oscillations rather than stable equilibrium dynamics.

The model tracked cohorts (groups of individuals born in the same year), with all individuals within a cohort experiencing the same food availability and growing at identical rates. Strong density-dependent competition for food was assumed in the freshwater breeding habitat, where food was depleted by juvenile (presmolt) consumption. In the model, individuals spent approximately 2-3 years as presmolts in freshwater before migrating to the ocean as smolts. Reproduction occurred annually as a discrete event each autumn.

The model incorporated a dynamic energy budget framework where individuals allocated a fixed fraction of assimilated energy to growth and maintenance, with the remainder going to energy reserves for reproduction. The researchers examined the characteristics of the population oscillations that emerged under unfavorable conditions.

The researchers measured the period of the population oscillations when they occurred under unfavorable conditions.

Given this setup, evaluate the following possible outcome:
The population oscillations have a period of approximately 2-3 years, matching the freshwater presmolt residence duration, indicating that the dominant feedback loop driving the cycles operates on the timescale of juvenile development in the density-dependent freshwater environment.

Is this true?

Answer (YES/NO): NO